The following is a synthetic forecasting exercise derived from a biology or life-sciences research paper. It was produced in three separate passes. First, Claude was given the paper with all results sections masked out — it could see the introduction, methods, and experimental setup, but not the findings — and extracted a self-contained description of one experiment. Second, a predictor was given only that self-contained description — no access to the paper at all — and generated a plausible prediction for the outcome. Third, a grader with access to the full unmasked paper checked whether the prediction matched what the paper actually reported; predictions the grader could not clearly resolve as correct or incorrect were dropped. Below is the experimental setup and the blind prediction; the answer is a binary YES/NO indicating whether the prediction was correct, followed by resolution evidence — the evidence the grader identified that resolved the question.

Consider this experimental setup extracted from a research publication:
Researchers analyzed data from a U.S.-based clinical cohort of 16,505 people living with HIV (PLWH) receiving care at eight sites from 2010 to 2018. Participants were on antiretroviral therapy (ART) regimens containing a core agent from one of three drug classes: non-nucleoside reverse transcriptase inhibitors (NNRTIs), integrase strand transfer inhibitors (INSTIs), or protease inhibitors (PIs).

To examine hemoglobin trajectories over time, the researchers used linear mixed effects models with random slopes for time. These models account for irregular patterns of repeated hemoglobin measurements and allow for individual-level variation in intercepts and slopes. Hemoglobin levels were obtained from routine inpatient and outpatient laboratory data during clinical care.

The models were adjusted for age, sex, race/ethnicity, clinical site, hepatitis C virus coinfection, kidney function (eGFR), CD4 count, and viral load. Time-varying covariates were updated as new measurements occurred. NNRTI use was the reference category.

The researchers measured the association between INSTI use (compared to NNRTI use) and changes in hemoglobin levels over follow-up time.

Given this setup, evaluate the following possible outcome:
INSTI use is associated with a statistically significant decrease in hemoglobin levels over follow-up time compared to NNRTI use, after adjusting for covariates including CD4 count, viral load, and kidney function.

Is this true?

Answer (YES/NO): YES